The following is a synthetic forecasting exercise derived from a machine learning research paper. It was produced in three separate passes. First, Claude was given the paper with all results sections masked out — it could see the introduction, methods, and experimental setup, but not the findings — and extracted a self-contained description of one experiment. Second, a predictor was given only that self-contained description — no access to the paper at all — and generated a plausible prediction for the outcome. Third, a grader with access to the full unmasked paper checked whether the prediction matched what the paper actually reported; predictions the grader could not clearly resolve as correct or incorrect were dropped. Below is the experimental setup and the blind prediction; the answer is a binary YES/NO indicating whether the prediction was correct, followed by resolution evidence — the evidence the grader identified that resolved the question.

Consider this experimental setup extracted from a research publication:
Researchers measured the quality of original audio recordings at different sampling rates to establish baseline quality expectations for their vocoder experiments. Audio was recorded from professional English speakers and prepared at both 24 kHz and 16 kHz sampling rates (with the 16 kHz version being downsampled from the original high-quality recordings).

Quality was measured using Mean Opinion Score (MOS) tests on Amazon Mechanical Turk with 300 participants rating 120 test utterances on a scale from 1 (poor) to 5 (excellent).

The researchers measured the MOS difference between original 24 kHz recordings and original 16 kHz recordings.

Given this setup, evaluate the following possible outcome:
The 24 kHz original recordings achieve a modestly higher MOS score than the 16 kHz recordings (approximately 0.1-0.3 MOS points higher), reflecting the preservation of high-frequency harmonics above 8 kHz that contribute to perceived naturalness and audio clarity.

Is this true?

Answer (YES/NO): NO